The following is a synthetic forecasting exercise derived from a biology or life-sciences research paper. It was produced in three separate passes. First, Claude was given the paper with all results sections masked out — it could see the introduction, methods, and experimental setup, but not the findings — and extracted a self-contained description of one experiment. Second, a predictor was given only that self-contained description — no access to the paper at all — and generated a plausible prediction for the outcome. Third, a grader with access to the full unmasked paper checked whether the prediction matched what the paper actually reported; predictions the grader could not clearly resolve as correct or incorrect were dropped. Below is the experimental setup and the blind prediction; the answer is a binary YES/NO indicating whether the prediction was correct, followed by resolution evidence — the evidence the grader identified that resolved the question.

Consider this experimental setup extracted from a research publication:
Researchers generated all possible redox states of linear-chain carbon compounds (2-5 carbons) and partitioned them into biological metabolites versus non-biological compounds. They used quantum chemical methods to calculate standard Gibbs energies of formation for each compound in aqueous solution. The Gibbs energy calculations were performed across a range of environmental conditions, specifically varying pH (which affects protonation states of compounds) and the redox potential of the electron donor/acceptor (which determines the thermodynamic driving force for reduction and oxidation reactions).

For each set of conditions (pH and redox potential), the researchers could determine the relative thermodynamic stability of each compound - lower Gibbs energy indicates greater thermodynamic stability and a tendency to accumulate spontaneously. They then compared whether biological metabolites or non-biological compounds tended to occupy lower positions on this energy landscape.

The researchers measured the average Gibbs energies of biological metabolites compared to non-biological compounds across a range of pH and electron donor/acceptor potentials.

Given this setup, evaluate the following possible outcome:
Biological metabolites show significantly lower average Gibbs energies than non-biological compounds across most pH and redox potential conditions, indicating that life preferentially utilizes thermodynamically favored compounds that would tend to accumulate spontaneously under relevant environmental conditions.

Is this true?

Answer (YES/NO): YES